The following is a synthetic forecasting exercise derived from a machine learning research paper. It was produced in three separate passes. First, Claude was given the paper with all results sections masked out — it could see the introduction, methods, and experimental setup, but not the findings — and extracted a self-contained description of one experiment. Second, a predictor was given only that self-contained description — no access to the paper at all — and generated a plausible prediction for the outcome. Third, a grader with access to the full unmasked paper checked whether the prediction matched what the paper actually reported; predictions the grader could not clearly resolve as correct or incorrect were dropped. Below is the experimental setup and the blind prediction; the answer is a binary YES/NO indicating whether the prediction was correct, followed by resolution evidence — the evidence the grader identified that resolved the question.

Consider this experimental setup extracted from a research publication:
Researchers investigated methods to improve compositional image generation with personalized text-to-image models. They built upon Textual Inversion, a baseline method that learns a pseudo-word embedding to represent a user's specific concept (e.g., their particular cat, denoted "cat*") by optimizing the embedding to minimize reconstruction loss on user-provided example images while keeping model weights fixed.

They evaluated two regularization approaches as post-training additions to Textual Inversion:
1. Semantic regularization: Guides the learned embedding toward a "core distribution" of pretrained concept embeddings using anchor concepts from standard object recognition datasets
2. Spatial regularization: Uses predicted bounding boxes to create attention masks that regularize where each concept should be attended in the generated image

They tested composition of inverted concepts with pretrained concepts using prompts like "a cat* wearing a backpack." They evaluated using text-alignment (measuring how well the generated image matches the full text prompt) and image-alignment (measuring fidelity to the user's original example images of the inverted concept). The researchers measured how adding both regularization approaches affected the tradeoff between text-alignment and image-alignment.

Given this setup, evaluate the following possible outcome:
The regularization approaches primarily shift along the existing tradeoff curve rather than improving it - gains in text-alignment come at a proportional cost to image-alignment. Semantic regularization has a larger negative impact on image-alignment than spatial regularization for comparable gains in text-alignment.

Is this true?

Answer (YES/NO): NO